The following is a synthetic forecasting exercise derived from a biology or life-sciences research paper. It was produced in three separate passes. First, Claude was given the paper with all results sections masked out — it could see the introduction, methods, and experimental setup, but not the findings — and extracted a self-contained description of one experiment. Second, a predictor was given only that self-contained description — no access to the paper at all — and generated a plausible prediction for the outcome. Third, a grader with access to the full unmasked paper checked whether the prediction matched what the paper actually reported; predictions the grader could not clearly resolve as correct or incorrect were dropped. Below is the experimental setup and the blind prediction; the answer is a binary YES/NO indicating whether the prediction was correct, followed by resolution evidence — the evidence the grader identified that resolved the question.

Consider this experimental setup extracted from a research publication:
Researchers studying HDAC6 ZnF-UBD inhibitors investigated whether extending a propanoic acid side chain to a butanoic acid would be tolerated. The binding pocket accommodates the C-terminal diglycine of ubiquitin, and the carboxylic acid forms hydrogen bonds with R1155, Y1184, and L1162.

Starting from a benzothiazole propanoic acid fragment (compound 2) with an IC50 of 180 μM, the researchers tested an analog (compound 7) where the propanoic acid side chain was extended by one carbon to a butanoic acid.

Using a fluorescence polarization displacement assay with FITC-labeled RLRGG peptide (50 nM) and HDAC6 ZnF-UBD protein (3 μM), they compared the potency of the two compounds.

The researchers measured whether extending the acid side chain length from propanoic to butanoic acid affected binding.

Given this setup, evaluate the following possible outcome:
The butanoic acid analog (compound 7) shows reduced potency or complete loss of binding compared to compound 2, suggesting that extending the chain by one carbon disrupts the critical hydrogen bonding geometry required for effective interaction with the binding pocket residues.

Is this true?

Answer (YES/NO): YES